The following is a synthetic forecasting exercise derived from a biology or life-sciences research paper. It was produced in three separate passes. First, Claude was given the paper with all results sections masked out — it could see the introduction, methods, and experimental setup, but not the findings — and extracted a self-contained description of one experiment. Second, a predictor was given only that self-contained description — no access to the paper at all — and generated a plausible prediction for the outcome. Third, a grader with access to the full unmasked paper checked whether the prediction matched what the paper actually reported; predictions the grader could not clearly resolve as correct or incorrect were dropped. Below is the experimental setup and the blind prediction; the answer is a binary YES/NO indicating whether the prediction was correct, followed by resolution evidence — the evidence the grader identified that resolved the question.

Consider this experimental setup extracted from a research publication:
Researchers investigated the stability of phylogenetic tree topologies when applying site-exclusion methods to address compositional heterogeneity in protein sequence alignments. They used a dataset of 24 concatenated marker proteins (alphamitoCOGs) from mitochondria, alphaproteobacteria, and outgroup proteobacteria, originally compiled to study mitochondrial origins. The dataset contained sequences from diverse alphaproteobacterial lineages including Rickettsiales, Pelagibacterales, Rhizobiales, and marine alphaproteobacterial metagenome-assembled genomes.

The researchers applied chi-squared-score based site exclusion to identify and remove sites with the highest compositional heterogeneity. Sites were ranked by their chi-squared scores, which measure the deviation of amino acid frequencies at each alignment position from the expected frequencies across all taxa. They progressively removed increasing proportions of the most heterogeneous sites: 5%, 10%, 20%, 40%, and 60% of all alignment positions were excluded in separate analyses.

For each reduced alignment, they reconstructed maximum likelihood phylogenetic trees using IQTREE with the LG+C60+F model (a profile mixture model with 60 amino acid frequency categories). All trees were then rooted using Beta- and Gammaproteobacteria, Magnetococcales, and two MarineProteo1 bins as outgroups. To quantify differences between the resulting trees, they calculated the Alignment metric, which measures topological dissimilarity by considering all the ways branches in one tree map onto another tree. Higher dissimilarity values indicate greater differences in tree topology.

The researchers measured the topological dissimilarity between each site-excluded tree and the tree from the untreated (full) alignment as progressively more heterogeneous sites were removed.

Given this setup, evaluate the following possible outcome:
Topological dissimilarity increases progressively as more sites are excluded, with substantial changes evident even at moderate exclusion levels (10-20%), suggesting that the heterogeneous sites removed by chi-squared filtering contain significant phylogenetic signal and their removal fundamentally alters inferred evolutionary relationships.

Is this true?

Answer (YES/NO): YES